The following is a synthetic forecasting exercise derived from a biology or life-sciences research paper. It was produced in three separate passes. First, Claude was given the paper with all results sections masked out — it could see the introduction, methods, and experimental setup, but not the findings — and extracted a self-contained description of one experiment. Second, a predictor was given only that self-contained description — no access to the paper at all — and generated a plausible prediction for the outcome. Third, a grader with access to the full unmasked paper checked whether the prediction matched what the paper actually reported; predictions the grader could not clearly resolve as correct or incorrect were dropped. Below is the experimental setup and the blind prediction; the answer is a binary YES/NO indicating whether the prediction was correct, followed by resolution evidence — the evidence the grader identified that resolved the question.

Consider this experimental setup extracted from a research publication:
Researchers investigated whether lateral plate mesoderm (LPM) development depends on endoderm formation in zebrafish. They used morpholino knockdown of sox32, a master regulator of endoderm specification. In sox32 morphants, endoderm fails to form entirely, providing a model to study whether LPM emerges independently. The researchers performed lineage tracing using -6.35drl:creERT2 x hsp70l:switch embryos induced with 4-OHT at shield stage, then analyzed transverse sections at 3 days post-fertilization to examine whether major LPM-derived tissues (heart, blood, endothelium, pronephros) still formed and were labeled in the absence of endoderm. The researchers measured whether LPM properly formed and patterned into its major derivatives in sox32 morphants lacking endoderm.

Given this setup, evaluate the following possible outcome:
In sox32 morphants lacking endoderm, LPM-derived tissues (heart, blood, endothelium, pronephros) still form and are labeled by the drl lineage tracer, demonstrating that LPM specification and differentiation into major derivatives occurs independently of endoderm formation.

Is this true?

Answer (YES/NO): YES